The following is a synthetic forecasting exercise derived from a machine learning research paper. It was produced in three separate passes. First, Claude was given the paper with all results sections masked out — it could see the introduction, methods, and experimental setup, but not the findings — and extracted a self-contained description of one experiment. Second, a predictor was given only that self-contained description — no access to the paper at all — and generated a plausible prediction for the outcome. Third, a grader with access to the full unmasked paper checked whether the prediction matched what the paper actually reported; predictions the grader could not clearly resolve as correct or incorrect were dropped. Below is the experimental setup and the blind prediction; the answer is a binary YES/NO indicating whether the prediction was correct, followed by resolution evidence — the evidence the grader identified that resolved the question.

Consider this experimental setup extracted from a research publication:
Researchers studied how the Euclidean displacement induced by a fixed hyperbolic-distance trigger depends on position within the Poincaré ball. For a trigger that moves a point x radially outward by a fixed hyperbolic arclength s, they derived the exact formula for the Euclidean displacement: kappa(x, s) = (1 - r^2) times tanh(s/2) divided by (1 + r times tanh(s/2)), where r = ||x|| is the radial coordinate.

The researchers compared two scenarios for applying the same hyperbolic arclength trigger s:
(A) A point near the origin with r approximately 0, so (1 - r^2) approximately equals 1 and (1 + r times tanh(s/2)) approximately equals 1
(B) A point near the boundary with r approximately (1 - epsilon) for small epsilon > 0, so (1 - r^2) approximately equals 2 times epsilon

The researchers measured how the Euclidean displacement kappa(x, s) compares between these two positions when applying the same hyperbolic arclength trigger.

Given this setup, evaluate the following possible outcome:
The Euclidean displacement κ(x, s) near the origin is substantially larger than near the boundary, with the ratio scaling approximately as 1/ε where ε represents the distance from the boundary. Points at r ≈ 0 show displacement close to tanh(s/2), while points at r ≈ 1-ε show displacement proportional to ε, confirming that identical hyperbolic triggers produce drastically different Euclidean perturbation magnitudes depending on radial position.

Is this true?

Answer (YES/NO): YES